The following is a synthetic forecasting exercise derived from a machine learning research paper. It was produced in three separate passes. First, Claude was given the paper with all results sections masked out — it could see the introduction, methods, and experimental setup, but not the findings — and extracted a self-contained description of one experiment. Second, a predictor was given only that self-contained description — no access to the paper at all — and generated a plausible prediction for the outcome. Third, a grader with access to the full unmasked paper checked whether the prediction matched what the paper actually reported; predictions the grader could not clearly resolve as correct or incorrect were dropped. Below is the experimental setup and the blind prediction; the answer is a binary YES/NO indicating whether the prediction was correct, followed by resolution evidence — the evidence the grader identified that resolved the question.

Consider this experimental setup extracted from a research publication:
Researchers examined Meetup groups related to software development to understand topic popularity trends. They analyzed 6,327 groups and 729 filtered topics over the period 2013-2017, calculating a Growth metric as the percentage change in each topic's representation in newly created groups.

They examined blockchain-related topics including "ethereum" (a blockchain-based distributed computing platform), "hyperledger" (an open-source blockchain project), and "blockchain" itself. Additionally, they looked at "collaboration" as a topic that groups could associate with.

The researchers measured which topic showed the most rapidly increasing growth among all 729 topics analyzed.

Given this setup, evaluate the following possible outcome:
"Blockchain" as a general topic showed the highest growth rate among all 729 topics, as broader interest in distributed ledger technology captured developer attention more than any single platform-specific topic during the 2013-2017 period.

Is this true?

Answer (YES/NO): NO